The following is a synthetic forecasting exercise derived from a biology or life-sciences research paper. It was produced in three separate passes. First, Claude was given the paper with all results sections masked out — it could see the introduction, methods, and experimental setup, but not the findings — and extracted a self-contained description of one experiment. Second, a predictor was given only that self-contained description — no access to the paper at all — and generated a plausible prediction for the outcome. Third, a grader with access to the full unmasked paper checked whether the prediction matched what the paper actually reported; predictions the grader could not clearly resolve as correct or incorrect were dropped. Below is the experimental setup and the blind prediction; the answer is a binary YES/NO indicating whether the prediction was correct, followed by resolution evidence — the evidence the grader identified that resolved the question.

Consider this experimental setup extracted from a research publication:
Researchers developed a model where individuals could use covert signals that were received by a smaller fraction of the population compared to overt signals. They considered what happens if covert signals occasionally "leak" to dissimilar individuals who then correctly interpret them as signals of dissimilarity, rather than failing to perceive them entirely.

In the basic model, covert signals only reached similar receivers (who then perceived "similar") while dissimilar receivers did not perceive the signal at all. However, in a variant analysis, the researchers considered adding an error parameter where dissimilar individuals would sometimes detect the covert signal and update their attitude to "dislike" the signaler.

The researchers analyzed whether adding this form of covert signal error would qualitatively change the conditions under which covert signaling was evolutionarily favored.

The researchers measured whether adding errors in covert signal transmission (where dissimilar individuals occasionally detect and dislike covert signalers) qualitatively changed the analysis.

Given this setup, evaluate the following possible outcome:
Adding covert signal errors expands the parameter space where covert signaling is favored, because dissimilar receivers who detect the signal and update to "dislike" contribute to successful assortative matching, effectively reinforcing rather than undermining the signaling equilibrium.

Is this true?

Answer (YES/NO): NO